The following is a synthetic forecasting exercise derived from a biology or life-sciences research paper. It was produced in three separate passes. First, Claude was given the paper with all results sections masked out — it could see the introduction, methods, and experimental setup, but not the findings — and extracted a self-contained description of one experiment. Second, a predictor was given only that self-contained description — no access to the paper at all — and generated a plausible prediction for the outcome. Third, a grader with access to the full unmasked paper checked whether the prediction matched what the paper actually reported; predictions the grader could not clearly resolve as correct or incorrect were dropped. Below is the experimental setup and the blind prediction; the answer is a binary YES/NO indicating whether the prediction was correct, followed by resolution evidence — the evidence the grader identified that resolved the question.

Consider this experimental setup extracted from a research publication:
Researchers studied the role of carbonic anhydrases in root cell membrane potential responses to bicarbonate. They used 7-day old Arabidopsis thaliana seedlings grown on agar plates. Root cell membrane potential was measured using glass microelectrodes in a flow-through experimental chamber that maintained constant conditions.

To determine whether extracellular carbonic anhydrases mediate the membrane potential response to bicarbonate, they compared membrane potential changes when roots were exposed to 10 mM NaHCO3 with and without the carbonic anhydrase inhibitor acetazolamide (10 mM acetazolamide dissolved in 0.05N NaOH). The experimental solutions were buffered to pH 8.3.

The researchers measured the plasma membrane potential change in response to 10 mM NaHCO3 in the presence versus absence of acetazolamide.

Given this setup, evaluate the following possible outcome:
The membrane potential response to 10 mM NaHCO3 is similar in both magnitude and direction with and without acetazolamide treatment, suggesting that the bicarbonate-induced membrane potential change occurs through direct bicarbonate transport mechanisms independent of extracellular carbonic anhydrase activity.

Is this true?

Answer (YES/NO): NO